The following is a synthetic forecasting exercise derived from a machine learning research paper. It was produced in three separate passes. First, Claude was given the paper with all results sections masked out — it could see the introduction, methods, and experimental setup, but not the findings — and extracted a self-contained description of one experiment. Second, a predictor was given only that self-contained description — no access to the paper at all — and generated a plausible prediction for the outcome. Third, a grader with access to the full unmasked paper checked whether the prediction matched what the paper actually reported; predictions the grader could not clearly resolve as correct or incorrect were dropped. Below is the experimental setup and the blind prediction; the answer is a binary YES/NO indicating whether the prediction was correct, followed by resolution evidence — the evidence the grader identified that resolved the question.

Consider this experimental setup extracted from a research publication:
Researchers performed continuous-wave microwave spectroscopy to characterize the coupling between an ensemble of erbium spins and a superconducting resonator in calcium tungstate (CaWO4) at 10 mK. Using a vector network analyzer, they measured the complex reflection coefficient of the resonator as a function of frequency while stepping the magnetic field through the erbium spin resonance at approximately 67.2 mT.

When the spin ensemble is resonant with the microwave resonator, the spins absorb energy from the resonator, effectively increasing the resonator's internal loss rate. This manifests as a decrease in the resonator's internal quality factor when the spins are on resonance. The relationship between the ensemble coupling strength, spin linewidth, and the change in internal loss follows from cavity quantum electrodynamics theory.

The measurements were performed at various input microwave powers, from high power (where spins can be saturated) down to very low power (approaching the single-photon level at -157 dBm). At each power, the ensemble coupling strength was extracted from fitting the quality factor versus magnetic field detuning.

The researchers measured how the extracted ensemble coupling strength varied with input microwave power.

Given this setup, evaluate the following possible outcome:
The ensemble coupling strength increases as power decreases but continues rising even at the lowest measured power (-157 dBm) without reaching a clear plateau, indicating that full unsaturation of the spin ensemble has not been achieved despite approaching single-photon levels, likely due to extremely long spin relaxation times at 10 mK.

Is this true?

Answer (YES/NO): NO